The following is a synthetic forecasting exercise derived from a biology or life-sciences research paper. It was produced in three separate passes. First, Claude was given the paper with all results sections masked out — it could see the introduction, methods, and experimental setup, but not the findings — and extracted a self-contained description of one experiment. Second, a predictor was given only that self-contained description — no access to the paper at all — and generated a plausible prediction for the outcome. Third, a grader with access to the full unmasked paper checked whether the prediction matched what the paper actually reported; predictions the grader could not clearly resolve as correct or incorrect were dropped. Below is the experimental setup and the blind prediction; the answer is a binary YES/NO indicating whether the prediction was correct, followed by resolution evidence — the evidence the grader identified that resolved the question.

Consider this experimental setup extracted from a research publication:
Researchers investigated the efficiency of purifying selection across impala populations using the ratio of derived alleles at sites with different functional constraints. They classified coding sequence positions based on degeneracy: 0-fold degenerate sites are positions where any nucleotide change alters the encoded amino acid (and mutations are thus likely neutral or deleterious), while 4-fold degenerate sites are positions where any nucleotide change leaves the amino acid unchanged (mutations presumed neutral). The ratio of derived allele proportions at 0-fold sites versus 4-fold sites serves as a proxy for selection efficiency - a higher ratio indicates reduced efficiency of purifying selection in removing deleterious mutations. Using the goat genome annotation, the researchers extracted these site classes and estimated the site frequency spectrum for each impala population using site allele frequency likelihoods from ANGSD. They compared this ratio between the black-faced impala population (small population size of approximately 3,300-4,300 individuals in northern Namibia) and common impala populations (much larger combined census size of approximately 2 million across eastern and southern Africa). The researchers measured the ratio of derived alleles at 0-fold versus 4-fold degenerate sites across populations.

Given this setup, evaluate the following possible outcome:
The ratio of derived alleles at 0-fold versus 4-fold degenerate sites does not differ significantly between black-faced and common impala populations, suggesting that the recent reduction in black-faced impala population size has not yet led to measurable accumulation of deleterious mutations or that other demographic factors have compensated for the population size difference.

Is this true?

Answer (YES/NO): NO